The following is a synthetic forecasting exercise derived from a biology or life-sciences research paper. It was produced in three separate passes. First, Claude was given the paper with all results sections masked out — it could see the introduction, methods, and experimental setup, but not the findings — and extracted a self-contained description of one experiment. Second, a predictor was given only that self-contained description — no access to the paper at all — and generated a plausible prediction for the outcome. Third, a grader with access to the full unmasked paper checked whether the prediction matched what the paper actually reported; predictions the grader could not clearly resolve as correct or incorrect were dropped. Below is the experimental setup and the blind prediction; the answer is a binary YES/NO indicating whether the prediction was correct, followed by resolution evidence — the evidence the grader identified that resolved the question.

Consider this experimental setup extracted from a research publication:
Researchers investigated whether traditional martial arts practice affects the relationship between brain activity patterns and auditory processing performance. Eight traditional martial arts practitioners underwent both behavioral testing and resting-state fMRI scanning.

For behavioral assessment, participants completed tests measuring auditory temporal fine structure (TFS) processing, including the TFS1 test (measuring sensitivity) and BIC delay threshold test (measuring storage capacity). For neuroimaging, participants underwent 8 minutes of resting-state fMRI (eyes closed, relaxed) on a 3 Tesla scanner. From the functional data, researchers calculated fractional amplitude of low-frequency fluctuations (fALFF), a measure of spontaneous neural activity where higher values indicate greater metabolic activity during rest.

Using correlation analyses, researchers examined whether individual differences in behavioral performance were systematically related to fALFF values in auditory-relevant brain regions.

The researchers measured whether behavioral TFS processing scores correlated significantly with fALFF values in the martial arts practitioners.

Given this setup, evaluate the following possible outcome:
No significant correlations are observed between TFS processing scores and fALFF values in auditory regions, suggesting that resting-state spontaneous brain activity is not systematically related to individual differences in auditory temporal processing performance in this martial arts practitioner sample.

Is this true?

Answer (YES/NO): YES